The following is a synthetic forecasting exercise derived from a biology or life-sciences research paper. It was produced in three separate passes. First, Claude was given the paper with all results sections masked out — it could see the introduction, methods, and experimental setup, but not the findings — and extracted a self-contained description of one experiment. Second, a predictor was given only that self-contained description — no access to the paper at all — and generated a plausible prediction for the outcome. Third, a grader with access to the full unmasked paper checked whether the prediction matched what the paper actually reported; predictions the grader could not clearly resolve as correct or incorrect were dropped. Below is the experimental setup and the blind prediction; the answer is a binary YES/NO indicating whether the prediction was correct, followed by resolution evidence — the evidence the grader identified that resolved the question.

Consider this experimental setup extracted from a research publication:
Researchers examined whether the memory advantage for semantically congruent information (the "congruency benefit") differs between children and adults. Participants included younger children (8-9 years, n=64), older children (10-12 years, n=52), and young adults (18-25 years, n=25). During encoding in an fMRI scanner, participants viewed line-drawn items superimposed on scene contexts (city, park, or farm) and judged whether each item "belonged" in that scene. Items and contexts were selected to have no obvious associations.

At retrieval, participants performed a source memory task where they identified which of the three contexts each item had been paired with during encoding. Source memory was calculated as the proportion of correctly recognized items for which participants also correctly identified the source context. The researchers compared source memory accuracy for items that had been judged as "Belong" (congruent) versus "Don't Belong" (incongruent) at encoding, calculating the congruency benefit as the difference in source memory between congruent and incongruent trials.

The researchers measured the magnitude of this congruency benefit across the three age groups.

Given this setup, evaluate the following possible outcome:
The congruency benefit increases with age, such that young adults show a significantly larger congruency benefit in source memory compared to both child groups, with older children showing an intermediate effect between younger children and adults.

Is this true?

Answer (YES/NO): NO